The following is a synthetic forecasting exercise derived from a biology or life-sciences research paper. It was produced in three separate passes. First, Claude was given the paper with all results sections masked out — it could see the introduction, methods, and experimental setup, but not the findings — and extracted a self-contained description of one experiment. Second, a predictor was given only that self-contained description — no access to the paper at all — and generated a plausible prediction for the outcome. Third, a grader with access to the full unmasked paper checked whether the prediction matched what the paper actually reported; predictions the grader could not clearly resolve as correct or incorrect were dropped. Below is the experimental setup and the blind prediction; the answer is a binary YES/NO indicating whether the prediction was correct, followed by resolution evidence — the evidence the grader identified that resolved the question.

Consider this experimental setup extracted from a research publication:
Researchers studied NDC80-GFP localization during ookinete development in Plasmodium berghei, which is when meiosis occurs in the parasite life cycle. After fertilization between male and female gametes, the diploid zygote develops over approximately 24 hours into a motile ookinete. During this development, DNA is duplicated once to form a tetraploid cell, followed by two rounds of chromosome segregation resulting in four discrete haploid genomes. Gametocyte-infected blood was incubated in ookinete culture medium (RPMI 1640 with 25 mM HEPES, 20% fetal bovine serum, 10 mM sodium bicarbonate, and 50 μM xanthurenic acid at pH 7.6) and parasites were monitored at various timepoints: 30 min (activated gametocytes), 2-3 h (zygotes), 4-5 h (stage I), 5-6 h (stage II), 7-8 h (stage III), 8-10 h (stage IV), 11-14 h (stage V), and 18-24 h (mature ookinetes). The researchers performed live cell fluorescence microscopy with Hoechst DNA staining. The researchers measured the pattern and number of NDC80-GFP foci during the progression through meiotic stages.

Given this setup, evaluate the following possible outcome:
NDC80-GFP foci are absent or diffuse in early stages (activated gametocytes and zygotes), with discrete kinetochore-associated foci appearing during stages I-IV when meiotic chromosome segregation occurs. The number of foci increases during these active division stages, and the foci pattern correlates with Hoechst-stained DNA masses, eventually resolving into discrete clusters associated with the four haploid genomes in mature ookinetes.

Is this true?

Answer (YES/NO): NO